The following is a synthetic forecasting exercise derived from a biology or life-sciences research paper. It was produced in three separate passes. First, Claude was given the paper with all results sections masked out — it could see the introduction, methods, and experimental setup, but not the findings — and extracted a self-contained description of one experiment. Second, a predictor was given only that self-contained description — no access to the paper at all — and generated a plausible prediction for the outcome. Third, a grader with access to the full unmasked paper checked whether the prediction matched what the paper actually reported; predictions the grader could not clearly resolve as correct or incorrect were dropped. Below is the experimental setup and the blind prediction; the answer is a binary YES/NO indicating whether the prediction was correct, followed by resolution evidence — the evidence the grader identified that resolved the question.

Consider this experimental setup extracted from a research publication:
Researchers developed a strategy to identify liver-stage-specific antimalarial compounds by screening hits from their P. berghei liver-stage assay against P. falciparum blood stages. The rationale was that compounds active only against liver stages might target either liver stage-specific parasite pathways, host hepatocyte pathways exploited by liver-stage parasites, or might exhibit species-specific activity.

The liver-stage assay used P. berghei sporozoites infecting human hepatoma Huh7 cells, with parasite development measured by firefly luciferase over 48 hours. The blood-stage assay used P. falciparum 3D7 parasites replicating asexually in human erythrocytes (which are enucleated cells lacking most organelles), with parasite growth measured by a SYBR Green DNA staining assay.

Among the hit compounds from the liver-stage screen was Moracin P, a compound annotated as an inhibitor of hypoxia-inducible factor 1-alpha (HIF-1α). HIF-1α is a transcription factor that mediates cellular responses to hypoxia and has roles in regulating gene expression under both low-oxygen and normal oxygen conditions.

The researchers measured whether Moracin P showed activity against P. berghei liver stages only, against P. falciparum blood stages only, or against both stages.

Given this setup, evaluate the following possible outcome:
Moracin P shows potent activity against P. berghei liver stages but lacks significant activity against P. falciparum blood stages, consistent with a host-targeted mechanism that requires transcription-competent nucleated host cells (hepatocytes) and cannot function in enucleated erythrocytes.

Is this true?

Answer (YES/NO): YES